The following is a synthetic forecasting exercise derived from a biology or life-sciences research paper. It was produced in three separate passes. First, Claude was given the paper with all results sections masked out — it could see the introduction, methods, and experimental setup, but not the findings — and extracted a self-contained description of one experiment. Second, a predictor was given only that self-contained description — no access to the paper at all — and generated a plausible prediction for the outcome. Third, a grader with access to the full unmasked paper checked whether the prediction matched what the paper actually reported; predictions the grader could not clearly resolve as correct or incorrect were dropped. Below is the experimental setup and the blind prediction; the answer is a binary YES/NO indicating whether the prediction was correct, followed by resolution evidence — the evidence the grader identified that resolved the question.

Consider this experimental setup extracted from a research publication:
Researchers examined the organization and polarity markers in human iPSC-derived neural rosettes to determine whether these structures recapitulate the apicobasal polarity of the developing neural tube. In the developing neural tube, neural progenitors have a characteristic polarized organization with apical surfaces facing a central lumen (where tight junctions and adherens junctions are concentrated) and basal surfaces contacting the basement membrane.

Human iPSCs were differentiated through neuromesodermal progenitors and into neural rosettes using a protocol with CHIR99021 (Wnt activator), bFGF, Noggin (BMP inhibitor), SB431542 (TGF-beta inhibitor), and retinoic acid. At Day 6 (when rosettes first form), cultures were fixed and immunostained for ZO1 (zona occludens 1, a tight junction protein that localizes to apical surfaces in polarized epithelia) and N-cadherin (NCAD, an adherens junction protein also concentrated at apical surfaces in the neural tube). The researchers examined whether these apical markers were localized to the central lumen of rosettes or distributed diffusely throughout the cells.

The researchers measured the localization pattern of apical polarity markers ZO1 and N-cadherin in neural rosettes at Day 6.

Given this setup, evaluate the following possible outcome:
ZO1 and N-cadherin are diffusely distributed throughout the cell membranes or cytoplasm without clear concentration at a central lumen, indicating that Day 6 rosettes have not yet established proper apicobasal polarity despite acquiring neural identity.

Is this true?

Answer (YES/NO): NO